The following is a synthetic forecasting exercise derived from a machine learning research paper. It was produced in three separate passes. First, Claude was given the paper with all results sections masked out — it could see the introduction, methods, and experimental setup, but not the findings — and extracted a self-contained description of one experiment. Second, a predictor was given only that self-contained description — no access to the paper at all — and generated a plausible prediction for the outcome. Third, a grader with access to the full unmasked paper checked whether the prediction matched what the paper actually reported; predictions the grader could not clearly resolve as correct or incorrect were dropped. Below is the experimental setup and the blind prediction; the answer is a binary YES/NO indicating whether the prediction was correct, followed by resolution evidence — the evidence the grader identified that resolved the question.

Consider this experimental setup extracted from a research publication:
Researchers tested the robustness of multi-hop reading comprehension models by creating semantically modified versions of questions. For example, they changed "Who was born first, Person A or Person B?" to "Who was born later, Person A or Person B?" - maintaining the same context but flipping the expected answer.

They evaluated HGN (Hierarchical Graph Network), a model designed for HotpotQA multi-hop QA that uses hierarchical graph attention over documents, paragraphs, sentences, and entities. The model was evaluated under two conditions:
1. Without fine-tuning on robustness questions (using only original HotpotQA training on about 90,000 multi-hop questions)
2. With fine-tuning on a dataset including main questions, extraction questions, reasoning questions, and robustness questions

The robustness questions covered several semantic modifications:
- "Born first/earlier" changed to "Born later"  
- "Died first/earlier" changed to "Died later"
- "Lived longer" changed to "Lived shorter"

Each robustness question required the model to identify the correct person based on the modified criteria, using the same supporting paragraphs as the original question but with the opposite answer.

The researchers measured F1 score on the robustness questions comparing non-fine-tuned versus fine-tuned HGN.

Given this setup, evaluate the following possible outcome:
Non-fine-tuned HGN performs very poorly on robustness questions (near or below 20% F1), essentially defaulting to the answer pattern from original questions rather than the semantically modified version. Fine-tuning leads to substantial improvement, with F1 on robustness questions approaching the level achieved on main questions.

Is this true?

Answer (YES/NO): NO